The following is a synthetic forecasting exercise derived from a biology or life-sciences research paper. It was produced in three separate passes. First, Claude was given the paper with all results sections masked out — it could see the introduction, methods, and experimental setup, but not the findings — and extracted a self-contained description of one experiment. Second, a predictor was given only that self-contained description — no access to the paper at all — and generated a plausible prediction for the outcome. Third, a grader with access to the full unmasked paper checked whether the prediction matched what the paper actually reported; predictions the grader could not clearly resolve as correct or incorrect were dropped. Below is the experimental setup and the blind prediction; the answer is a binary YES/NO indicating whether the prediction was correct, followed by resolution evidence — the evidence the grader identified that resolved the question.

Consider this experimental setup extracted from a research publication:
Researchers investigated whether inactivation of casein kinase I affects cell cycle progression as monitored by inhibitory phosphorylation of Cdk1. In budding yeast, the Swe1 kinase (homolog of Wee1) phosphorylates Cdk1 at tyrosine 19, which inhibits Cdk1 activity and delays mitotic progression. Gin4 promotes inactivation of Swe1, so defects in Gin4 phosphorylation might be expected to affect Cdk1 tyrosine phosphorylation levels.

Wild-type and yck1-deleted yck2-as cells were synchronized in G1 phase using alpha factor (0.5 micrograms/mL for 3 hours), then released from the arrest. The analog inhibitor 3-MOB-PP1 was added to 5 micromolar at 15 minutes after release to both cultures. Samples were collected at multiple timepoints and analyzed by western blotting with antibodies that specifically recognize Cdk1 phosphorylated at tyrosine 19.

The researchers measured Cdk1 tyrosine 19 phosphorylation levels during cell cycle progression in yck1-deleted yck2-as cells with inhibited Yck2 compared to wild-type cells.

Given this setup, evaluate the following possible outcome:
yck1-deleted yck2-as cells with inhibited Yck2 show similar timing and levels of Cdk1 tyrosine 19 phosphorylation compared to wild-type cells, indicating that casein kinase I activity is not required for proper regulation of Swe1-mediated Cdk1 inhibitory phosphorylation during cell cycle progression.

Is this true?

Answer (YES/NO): NO